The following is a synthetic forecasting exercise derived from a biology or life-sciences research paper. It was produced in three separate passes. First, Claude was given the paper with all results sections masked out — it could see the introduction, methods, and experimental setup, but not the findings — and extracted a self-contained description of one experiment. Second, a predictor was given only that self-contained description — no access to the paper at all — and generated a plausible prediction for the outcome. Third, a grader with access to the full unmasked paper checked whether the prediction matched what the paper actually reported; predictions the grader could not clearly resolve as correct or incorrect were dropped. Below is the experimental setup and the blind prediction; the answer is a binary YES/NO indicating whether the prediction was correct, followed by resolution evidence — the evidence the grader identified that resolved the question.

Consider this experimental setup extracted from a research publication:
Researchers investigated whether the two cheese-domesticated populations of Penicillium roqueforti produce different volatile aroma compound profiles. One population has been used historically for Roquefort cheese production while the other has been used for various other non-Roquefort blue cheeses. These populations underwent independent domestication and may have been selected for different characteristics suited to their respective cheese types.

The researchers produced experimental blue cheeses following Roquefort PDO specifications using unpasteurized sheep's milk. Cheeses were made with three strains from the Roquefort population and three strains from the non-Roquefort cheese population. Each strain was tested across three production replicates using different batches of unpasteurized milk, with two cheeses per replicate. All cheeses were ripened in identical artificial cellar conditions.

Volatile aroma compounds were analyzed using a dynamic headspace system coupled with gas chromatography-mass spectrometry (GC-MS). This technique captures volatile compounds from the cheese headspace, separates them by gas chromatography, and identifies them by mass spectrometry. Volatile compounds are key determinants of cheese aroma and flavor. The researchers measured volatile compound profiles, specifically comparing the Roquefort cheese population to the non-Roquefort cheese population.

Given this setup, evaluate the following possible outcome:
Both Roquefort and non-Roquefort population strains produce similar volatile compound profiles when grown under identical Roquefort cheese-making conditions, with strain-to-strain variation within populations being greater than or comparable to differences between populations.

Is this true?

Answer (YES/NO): NO